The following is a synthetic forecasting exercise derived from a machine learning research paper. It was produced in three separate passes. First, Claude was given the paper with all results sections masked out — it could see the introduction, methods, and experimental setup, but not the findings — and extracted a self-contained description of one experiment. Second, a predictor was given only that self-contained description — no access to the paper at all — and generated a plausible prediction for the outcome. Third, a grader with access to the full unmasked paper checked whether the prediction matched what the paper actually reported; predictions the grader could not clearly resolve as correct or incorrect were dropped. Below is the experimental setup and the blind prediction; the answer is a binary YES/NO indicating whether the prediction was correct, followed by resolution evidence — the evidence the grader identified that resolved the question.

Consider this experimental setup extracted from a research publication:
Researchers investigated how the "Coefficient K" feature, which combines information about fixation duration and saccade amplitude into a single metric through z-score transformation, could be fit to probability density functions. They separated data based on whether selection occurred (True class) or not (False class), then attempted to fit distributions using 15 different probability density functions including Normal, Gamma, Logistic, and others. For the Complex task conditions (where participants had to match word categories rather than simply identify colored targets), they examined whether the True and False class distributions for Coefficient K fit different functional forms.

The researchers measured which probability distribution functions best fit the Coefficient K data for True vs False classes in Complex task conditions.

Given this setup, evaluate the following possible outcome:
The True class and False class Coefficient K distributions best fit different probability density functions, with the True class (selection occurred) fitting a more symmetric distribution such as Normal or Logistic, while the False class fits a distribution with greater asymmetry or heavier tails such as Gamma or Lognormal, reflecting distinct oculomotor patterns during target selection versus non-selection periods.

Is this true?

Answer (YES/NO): NO